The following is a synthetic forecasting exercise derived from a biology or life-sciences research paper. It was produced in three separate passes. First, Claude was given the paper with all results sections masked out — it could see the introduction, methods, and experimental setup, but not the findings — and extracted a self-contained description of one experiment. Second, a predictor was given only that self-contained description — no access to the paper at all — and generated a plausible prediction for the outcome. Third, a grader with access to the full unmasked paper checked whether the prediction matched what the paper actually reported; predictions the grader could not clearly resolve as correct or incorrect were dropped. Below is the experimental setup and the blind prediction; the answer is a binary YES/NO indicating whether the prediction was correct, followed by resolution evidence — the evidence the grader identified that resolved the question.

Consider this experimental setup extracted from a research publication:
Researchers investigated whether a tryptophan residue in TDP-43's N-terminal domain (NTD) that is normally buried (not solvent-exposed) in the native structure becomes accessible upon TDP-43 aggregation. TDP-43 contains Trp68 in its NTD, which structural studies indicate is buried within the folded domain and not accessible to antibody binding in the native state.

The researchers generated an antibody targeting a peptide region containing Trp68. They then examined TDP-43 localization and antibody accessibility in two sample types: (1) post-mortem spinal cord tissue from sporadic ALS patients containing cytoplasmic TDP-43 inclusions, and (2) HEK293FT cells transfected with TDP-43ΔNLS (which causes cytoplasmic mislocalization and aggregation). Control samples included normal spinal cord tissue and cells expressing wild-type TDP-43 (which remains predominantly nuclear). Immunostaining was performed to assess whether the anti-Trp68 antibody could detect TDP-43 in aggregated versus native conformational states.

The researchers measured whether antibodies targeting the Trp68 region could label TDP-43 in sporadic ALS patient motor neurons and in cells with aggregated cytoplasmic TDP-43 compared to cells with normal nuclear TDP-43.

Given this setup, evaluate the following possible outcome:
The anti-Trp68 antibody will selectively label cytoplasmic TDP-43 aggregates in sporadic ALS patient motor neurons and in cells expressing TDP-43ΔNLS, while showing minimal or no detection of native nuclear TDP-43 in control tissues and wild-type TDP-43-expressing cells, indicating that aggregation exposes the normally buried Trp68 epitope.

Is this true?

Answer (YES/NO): YES